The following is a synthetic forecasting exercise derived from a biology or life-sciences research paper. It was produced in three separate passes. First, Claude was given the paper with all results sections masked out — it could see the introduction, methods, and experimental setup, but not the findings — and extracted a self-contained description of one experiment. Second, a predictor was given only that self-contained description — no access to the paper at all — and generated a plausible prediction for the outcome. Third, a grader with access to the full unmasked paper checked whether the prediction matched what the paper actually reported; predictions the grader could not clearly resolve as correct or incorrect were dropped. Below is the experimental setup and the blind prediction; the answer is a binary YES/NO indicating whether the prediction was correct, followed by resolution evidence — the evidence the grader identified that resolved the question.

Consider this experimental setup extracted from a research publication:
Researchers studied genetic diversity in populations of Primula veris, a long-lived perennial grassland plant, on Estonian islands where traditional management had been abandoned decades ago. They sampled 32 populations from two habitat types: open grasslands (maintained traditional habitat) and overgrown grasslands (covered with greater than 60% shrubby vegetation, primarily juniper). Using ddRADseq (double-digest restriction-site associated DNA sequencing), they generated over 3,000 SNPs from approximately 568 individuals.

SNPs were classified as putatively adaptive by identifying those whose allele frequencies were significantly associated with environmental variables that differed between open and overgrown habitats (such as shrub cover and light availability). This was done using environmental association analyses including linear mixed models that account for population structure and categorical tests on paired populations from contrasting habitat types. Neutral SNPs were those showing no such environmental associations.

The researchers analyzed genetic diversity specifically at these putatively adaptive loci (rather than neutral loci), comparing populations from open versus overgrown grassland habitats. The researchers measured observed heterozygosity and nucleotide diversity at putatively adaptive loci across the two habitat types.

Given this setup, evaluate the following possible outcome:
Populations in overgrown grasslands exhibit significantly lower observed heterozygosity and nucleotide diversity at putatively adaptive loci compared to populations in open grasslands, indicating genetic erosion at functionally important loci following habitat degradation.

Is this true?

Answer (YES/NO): NO